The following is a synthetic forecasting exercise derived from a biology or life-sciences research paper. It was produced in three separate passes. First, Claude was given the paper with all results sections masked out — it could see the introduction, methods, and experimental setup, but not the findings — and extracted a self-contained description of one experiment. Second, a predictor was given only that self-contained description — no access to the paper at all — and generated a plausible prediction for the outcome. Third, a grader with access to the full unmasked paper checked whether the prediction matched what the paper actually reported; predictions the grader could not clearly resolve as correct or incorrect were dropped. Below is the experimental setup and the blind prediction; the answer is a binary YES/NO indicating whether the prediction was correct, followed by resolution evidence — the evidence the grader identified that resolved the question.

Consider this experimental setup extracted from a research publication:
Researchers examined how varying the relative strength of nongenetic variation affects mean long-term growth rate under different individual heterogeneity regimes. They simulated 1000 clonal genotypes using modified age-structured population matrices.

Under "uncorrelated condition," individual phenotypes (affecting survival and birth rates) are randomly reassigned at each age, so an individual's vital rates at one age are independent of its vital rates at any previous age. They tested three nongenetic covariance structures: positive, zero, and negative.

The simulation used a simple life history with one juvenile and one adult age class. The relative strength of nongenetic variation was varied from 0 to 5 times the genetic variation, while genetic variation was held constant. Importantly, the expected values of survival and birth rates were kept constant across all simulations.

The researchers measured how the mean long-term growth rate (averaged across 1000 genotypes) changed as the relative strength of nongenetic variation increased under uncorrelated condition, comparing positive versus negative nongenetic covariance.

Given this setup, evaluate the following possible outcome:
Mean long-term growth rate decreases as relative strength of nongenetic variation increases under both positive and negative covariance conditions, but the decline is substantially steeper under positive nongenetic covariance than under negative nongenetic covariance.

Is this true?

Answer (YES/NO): NO